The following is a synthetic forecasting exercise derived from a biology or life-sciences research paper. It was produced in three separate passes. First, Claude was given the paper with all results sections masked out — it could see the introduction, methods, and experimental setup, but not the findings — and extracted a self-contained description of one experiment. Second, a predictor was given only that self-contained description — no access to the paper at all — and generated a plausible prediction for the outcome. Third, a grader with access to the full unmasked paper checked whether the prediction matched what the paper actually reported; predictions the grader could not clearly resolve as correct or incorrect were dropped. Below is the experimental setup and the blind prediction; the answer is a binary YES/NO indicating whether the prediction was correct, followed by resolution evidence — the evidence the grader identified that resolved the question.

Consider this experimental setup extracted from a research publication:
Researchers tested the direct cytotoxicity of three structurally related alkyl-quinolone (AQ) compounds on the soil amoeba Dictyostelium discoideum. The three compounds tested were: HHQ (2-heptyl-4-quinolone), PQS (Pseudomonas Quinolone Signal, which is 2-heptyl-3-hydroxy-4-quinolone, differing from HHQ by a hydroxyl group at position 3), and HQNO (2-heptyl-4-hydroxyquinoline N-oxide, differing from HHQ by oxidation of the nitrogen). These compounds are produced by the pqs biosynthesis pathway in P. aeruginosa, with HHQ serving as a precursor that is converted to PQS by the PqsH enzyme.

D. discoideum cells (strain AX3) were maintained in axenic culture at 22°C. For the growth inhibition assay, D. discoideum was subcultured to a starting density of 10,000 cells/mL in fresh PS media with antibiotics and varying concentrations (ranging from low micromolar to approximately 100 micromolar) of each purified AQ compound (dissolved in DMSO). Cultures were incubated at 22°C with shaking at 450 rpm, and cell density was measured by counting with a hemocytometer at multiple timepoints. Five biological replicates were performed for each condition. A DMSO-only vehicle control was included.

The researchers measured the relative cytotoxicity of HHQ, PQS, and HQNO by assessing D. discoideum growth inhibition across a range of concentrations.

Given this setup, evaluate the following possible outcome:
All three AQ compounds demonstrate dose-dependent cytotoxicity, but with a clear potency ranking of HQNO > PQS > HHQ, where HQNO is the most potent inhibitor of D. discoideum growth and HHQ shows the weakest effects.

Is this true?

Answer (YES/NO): NO